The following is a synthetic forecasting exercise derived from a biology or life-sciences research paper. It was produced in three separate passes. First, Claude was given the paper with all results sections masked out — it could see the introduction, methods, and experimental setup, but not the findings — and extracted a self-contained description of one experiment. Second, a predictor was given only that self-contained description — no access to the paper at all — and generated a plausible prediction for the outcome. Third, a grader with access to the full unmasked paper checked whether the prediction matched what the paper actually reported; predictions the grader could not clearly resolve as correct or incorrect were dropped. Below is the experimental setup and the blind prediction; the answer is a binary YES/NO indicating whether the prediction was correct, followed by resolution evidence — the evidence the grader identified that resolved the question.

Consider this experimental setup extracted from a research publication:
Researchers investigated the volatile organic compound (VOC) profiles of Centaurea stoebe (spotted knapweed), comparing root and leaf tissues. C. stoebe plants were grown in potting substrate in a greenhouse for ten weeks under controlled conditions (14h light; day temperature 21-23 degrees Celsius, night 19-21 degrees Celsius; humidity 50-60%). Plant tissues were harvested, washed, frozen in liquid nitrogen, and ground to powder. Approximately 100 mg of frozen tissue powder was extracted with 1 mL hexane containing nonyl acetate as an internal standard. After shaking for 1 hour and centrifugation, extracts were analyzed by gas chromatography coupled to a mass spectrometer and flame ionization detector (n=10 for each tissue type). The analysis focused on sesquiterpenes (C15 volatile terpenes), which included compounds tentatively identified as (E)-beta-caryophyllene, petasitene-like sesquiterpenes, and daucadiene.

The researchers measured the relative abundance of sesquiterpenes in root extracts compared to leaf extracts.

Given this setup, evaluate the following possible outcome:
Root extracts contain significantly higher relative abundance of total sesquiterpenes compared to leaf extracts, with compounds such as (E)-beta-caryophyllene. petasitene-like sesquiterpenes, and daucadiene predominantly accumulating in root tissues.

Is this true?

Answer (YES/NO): YES